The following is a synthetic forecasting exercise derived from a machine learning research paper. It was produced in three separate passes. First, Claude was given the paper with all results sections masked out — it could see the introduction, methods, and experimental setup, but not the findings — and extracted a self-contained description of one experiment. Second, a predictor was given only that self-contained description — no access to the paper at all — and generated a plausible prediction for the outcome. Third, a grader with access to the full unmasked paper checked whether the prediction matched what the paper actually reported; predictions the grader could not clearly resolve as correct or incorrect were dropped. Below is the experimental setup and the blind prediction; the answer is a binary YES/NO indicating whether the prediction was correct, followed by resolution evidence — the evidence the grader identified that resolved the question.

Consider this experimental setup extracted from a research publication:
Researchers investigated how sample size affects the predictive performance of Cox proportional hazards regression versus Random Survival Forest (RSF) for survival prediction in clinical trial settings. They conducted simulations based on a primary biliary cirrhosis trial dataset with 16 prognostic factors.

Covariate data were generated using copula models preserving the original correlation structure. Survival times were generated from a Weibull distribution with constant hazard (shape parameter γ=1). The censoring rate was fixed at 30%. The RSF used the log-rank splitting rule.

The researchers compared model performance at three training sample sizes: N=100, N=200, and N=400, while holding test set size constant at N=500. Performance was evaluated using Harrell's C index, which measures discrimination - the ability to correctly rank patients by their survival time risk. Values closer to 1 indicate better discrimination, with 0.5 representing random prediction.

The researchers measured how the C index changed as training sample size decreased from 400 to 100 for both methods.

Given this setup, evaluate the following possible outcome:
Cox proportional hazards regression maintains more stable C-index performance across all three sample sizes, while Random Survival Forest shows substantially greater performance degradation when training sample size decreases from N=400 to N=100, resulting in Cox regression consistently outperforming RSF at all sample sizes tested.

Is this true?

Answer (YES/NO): NO